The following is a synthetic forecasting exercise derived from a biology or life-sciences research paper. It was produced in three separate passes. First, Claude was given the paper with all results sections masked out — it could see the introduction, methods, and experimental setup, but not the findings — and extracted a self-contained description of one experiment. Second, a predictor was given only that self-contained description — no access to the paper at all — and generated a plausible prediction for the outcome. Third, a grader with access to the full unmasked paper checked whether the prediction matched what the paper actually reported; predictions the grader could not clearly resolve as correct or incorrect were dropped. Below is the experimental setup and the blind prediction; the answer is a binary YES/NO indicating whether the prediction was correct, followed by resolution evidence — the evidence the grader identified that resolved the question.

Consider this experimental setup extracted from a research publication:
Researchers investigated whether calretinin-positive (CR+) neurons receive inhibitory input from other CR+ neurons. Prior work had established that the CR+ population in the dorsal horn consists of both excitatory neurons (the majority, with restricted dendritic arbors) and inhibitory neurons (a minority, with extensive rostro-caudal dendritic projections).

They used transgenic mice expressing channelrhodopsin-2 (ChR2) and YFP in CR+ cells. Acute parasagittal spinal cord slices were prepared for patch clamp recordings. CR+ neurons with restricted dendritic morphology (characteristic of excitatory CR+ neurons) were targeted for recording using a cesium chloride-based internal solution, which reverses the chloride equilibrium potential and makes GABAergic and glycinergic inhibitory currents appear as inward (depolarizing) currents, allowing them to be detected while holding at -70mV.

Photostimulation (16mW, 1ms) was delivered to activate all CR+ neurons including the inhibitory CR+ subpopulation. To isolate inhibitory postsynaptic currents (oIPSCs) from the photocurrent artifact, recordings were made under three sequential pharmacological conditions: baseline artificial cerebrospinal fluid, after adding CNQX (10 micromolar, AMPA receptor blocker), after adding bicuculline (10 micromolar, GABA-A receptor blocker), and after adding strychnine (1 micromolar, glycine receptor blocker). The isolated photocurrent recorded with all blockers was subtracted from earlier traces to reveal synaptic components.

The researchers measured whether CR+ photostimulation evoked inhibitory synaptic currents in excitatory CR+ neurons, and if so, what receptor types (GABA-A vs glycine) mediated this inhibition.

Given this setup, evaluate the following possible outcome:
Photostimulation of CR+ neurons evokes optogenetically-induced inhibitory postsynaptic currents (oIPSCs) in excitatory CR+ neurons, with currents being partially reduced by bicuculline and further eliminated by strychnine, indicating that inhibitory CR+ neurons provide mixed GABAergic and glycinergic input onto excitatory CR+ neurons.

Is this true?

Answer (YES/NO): NO